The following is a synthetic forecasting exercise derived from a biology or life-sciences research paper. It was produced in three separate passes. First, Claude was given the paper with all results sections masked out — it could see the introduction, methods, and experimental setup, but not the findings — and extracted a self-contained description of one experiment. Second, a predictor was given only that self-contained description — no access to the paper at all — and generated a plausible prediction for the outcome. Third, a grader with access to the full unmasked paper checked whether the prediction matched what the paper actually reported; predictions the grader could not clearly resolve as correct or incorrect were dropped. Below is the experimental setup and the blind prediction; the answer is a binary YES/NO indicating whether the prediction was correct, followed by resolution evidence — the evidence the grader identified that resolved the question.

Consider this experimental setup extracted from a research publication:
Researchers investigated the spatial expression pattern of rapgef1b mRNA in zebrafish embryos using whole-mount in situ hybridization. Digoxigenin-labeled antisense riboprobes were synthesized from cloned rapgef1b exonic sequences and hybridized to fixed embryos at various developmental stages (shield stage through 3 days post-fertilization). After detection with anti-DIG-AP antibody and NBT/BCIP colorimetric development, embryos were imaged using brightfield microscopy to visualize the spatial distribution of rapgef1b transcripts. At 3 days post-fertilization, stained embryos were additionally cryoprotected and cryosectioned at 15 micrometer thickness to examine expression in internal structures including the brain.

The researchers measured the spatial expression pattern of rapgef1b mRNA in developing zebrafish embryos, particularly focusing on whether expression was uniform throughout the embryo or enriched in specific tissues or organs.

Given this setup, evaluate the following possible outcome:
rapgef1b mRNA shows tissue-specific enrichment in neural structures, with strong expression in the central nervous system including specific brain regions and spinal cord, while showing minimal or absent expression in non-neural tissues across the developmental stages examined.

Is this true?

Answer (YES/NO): NO